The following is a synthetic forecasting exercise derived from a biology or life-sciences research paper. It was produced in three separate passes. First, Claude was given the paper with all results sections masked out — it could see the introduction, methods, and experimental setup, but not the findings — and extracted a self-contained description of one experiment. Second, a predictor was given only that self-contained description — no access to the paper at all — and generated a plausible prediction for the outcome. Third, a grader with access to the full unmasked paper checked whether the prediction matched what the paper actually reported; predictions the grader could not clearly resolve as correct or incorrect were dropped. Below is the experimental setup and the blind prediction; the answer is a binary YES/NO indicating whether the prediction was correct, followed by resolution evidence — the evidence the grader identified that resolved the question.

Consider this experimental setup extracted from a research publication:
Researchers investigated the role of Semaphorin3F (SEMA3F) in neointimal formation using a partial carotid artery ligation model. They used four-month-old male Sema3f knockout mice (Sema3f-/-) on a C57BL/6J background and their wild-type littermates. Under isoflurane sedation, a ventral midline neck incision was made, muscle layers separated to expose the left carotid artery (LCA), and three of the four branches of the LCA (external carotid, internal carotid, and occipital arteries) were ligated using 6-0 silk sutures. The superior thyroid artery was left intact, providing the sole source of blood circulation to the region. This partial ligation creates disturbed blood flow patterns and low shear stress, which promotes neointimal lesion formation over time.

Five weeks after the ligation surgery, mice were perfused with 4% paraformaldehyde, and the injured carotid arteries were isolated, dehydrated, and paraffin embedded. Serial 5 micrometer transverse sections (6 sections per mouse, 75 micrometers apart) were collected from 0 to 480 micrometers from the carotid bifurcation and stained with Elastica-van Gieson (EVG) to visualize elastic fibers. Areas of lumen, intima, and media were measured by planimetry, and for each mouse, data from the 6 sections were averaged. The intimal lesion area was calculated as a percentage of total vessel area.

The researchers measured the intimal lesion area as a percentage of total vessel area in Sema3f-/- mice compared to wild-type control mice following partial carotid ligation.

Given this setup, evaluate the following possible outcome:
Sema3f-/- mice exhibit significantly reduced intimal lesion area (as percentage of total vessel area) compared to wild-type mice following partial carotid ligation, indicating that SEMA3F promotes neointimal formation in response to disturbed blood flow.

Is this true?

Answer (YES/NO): NO